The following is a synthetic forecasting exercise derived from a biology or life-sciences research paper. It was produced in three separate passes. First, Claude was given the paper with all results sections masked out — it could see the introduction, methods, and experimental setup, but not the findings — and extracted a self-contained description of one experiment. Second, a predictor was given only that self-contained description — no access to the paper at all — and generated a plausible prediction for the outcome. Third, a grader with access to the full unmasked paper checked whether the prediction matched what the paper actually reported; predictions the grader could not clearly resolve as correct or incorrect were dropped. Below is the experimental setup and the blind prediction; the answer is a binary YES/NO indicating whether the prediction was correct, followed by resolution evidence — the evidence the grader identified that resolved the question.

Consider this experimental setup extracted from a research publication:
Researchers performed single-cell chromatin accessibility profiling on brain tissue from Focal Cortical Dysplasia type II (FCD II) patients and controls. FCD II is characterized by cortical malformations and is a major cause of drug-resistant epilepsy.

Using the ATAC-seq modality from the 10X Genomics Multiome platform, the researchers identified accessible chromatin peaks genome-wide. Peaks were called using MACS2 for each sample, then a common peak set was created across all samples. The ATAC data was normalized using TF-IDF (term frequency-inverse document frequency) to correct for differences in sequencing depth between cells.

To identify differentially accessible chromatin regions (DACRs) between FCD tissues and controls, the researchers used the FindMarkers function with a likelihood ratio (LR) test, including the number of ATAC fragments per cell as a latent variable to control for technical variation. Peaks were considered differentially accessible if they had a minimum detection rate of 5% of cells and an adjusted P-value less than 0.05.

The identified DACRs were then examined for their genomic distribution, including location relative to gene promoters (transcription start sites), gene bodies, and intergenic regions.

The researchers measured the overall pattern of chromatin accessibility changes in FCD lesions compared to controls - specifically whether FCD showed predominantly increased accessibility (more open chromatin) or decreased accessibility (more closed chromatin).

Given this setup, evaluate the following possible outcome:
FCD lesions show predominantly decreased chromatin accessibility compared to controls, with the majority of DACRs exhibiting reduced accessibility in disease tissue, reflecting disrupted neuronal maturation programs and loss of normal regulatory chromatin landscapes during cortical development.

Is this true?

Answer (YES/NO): NO